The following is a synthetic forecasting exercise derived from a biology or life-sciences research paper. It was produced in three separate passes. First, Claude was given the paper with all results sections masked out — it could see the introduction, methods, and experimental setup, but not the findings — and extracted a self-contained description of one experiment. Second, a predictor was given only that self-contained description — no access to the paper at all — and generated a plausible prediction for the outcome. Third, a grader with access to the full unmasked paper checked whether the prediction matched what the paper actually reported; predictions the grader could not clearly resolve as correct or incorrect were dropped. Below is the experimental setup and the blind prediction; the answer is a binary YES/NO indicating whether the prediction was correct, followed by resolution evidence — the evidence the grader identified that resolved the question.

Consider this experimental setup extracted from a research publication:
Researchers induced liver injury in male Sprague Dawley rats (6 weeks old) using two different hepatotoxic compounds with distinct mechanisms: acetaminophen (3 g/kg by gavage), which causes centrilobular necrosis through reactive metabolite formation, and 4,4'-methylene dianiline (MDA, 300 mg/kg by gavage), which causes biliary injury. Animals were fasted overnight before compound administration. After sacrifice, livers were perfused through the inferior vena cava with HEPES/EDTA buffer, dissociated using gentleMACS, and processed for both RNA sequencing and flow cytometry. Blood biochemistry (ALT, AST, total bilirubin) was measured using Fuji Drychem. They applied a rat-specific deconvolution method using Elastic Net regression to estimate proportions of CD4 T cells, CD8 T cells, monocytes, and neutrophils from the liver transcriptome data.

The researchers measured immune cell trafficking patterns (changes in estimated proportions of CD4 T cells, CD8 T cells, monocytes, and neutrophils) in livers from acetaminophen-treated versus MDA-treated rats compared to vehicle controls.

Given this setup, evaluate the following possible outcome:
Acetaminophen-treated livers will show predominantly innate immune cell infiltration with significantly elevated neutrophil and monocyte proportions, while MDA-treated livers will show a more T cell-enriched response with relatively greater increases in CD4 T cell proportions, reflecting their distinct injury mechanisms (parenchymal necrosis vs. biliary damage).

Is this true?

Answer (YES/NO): NO